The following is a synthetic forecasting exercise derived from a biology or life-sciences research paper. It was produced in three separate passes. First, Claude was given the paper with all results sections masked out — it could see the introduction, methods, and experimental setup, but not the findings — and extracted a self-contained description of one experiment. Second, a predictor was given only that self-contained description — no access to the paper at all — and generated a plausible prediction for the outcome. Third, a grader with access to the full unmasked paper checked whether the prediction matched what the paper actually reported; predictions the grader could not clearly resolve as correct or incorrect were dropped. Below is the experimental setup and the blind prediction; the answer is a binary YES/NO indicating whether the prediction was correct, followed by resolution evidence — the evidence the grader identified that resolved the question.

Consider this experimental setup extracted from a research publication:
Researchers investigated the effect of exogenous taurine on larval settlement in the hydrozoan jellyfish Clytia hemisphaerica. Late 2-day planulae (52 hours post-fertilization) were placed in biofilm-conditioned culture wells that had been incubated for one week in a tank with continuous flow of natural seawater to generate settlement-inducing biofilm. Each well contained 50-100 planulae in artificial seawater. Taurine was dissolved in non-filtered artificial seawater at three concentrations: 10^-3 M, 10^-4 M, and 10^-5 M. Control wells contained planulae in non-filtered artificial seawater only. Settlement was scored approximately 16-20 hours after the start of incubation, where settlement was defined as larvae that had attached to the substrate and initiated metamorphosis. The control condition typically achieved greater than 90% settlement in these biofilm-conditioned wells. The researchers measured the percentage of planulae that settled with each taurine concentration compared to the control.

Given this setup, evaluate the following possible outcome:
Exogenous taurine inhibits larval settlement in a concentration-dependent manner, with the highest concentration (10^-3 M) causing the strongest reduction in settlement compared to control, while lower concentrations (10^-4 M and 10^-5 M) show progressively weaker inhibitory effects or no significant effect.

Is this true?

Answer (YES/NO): NO